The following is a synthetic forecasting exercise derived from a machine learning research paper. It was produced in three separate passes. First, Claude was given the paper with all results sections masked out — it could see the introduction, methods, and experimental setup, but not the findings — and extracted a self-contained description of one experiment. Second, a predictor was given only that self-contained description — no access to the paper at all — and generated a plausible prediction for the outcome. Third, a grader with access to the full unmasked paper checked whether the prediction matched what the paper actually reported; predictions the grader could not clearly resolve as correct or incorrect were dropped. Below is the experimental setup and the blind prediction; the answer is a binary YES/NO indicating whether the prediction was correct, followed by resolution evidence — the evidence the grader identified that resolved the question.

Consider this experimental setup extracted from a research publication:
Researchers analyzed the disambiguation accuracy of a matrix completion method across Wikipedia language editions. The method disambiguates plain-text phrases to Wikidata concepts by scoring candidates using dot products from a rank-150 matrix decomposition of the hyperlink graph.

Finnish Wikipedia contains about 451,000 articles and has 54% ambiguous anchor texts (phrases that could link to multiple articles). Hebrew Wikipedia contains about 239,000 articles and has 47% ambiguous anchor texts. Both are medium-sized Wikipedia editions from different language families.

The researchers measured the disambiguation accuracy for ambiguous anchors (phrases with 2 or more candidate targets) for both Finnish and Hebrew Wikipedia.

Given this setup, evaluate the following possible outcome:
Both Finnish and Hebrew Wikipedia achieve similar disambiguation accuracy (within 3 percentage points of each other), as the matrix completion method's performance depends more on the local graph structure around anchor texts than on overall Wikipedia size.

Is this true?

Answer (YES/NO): YES